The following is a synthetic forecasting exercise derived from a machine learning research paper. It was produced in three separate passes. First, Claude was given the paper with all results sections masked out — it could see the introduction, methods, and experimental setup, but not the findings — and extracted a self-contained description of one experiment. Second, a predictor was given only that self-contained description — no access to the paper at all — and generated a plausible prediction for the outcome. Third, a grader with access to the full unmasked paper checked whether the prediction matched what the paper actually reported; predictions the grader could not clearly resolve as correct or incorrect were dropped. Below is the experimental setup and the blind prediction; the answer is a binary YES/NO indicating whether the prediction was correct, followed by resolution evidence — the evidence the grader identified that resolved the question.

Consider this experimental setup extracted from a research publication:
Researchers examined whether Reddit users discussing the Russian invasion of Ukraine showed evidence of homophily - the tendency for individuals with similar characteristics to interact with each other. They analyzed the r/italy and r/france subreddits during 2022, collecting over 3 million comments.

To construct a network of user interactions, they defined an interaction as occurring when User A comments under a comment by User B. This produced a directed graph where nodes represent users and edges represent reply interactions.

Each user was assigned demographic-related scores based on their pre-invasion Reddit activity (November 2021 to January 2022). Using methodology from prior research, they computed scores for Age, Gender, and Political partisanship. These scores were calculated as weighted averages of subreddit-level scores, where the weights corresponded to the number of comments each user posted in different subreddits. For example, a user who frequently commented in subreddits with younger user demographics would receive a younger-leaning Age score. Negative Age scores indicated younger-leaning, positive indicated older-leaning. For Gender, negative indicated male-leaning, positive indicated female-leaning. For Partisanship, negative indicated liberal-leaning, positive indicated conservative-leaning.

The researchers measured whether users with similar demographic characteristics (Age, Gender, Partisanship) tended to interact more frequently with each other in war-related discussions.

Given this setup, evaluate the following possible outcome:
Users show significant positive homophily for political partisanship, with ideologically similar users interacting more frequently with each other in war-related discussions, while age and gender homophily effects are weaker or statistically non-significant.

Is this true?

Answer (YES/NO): NO